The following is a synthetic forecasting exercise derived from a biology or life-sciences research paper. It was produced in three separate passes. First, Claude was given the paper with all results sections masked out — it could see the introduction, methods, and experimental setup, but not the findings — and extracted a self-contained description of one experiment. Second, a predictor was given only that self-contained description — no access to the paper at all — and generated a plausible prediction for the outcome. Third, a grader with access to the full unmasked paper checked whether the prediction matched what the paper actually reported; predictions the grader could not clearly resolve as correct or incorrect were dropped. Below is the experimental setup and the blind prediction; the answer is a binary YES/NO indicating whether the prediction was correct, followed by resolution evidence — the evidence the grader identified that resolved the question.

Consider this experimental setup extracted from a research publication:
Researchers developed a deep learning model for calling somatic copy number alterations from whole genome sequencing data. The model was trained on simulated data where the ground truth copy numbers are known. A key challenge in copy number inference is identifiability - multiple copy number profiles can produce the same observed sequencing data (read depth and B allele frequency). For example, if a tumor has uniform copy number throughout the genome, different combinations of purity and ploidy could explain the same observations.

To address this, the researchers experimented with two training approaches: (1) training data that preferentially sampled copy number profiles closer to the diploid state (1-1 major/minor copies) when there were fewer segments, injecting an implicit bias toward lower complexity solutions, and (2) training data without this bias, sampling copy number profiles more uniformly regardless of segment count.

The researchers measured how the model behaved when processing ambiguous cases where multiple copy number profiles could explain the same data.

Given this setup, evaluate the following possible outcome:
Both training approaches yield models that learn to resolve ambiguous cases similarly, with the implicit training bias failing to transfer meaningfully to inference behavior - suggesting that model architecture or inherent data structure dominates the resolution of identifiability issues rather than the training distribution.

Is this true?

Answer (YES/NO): NO